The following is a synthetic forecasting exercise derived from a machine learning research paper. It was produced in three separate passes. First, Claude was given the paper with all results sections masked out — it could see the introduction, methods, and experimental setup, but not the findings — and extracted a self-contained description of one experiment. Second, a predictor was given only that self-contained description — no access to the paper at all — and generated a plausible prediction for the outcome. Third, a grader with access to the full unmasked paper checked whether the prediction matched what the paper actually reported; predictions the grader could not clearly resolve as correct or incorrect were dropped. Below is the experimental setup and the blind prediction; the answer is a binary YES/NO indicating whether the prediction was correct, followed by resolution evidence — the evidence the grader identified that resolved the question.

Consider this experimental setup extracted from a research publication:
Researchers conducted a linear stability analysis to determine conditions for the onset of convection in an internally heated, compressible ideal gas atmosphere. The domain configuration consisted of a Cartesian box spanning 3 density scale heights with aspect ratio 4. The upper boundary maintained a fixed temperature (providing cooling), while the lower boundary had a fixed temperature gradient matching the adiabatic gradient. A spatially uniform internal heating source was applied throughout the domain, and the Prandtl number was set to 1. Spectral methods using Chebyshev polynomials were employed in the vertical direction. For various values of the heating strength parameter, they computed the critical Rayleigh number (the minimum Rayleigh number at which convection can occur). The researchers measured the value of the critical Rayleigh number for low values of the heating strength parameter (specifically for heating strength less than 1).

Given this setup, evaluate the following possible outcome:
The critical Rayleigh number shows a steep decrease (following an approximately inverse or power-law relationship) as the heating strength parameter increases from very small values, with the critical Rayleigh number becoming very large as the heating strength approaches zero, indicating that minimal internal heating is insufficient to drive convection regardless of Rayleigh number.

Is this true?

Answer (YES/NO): NO